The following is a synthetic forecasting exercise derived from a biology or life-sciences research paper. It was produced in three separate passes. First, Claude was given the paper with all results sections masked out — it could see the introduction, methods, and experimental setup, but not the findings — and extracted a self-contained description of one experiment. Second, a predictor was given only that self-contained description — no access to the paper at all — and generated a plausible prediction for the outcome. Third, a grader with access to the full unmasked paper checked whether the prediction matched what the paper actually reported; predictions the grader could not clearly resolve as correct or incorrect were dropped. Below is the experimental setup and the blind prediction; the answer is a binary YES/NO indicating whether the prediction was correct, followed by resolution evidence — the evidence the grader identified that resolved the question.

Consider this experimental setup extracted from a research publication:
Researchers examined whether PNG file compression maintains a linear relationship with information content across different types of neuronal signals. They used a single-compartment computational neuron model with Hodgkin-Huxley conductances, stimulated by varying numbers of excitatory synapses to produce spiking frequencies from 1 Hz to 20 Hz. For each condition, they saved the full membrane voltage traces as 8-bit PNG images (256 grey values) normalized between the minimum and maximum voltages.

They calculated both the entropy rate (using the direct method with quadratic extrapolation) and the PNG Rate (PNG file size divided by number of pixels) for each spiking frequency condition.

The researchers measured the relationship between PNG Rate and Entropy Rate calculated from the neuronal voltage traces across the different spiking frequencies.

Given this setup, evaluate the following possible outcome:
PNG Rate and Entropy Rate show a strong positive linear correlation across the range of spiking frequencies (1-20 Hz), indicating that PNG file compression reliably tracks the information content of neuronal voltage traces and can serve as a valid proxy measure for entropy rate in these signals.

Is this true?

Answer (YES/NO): YES